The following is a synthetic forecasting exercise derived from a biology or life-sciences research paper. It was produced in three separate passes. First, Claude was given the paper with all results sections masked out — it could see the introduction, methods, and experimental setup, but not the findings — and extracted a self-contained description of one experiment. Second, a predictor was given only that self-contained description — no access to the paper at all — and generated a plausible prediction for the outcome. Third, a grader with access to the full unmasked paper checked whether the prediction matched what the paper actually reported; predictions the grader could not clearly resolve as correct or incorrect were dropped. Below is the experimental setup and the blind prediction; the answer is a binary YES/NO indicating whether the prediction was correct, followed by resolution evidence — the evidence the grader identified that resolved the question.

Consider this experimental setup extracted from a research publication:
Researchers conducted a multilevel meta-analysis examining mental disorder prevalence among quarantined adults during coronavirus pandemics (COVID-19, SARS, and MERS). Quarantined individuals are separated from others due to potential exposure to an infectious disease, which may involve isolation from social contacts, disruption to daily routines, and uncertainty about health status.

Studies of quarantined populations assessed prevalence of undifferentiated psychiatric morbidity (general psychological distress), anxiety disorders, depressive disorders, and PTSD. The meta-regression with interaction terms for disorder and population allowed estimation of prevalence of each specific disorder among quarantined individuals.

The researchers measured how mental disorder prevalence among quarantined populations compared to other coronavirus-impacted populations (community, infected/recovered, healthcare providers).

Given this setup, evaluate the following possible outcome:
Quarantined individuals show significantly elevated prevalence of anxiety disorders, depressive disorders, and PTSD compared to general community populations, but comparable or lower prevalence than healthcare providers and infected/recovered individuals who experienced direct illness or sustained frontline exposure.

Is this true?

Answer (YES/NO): NO